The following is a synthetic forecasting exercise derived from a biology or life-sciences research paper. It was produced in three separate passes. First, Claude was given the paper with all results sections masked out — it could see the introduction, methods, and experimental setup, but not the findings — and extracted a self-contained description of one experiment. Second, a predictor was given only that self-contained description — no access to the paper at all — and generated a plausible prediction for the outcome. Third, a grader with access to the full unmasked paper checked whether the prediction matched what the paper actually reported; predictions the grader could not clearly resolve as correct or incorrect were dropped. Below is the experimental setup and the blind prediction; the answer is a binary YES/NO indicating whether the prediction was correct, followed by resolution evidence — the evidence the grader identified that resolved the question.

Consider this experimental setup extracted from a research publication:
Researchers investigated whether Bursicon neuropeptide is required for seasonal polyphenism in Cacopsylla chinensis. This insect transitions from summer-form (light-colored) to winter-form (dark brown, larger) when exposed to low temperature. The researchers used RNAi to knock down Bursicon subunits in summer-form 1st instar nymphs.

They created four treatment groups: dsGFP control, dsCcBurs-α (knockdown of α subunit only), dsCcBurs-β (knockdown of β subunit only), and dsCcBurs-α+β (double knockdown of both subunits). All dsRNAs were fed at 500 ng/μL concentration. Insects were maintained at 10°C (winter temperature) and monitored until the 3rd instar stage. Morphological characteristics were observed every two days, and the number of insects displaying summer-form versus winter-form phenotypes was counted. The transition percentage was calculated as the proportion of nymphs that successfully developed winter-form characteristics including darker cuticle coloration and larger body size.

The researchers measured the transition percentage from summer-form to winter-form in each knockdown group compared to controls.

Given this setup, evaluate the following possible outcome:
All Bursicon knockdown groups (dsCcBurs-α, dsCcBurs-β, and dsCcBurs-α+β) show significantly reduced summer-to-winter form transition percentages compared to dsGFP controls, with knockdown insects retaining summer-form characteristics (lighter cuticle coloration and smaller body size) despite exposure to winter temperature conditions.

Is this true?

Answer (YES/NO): YES